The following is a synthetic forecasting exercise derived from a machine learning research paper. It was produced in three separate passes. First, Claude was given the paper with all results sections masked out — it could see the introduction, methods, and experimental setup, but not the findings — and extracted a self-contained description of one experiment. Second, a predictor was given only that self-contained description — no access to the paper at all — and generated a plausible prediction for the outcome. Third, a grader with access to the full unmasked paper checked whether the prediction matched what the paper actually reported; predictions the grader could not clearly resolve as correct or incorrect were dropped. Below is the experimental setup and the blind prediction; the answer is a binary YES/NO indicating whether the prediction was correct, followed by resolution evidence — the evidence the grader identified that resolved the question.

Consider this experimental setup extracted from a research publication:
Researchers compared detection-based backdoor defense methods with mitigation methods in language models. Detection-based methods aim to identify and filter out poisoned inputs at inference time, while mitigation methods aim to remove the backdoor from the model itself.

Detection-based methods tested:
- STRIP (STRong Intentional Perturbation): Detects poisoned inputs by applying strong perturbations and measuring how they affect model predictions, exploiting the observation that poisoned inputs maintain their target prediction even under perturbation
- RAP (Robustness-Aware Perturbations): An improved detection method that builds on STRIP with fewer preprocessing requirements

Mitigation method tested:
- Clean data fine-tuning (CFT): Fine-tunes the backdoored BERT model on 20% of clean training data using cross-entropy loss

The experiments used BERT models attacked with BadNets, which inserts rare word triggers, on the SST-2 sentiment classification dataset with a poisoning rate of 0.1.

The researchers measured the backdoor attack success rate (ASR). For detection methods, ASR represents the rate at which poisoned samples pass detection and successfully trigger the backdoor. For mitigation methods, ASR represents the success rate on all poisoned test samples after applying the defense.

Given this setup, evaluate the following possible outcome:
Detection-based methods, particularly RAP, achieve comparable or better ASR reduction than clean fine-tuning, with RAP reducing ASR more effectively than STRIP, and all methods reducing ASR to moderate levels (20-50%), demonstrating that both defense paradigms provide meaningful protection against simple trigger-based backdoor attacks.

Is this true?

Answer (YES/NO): NO